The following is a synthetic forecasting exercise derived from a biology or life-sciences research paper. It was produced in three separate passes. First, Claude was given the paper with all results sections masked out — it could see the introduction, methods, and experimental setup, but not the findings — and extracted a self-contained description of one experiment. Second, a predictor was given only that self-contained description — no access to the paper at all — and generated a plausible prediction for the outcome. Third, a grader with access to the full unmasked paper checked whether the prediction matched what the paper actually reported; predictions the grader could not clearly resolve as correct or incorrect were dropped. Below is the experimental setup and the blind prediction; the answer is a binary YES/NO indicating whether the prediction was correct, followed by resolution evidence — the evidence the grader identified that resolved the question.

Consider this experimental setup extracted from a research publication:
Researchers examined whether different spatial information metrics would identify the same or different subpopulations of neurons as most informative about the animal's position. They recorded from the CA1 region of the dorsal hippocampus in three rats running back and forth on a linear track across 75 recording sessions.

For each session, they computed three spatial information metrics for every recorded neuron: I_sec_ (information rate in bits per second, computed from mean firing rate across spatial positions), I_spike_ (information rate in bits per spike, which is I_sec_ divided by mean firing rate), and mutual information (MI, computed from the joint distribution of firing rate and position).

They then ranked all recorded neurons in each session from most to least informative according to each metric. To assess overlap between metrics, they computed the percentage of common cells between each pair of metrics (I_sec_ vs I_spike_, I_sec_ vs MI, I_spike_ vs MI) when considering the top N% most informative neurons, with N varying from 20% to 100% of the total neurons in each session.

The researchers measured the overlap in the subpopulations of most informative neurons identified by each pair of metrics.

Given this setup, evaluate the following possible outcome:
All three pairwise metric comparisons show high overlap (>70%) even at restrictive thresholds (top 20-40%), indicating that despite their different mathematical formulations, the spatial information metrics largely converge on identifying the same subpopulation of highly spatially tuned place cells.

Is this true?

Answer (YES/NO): NO